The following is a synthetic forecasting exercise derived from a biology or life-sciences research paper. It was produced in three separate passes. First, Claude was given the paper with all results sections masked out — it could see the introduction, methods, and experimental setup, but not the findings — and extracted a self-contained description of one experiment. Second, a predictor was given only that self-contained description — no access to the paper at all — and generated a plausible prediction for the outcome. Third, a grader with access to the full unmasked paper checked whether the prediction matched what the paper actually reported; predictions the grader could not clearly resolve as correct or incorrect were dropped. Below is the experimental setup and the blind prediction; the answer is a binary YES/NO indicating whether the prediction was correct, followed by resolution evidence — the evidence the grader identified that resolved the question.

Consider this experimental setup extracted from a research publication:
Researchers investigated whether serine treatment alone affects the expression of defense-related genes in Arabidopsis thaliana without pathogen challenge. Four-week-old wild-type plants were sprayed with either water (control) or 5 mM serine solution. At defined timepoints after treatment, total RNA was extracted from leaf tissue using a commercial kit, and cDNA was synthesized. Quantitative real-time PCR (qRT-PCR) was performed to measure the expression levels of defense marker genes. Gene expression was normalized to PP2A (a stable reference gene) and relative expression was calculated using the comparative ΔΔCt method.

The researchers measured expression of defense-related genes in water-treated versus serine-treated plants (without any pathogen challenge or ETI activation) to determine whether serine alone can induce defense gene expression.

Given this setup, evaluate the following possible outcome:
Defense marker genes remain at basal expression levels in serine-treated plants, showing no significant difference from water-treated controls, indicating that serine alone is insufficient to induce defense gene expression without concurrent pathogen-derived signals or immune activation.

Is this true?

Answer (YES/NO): NO